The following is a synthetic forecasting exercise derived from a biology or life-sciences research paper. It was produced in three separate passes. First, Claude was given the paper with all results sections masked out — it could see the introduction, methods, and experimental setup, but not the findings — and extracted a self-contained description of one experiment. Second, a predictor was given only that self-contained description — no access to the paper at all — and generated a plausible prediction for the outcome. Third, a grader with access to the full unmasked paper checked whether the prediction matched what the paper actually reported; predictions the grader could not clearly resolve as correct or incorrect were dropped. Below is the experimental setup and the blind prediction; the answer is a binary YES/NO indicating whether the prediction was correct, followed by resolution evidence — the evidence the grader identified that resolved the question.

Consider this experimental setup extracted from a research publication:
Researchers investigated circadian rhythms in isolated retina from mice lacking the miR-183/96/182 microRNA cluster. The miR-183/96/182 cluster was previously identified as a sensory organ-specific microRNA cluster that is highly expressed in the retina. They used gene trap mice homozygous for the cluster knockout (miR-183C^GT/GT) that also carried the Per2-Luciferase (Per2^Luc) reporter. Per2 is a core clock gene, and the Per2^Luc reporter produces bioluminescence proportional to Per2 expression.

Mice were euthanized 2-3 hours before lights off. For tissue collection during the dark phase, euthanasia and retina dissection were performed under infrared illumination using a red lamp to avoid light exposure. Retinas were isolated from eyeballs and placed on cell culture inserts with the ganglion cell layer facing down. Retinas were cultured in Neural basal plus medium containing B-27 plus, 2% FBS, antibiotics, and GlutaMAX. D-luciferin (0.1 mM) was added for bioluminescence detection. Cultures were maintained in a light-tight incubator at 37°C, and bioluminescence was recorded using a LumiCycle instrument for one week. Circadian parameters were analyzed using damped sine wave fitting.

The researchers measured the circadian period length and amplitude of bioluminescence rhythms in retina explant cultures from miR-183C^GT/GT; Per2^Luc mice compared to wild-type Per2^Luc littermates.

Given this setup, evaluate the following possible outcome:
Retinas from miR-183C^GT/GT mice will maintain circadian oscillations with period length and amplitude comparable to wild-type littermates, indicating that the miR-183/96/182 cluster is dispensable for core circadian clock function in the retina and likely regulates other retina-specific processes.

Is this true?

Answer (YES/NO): NO